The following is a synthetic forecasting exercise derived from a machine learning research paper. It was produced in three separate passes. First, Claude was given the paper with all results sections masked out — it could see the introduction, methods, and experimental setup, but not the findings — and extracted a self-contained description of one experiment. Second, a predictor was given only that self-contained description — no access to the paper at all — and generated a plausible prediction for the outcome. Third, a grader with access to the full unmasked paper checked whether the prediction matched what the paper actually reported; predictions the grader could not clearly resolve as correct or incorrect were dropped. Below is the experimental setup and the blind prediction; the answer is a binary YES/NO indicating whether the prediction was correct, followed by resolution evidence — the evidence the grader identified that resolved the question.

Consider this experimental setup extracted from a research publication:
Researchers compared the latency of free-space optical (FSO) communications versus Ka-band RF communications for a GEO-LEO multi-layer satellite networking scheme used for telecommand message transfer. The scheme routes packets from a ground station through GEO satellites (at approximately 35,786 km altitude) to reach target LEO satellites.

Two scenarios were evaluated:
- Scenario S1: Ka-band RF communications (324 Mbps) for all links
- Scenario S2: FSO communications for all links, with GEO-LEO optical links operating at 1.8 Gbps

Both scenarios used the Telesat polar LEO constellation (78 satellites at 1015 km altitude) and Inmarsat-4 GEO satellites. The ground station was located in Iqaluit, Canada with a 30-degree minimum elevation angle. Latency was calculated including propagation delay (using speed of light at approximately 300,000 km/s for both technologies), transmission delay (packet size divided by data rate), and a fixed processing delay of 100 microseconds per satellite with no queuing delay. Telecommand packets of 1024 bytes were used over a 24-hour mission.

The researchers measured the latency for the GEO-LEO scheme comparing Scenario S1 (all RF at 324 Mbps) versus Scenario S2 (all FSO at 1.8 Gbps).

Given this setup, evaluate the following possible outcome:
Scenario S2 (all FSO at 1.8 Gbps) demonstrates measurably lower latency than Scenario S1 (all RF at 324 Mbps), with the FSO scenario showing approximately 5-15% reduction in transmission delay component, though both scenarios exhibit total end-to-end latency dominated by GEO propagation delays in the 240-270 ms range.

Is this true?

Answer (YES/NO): NO